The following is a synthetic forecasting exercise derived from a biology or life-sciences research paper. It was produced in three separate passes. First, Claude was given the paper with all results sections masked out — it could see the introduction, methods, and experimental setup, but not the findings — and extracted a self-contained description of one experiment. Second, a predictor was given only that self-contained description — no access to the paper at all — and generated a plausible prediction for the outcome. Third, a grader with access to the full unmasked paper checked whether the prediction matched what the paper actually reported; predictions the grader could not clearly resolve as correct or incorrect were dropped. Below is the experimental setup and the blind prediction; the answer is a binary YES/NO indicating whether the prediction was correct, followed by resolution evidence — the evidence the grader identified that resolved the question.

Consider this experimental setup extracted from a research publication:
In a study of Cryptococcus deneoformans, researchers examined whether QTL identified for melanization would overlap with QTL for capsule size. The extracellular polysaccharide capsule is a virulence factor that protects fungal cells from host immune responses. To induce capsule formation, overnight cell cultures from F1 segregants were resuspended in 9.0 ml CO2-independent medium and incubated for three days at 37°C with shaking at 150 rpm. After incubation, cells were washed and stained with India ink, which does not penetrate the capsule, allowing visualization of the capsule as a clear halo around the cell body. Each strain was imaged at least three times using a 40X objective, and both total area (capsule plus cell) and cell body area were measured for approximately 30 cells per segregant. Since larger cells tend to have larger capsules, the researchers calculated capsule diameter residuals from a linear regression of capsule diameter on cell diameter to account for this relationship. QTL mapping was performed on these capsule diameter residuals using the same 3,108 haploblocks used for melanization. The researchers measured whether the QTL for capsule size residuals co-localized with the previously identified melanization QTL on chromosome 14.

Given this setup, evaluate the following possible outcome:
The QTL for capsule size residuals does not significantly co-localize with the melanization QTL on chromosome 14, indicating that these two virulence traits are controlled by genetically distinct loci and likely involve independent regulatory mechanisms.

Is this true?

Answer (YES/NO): NO